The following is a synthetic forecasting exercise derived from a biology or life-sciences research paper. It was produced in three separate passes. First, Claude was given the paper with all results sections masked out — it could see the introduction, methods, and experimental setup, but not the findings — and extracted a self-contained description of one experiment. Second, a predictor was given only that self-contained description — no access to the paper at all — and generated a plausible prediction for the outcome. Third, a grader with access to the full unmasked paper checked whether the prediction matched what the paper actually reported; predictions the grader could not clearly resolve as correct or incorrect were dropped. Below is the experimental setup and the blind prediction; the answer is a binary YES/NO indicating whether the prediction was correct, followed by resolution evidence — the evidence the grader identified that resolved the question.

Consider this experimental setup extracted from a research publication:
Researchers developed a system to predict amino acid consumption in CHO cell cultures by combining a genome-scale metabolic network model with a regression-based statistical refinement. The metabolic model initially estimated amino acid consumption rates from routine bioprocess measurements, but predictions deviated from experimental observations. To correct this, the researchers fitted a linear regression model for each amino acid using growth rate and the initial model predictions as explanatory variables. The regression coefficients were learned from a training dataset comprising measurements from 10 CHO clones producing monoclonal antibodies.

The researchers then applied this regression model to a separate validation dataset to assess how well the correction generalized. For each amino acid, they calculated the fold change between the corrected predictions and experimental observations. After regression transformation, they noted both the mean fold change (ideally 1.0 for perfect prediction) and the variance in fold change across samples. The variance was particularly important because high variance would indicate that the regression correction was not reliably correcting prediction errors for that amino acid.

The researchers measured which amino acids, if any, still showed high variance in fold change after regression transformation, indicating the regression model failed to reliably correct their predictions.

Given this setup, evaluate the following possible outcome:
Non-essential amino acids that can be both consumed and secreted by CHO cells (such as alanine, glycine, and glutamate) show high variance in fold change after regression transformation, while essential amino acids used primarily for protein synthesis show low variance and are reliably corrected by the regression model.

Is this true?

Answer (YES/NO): NO